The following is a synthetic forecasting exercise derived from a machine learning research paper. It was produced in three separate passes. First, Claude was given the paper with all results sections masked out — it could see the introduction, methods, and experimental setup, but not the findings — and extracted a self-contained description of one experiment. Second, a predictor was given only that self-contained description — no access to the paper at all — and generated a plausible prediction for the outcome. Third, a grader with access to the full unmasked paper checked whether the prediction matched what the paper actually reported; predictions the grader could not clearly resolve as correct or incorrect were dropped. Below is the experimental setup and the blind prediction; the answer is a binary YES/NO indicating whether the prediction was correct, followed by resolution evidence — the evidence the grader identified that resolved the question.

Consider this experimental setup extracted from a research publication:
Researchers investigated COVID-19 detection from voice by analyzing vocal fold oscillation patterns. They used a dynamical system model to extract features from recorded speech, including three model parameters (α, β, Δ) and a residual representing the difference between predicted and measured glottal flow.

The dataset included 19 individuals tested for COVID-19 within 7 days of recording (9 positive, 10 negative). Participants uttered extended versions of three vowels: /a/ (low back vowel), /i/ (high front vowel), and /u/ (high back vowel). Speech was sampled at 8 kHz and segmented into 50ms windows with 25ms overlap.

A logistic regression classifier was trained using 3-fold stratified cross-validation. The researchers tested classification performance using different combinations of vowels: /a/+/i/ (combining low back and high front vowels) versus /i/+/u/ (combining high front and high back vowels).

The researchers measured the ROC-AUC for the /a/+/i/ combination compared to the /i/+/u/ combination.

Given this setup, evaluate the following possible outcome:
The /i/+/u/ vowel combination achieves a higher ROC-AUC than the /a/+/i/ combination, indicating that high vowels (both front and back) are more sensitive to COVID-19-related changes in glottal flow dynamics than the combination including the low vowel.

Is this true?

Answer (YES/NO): YES